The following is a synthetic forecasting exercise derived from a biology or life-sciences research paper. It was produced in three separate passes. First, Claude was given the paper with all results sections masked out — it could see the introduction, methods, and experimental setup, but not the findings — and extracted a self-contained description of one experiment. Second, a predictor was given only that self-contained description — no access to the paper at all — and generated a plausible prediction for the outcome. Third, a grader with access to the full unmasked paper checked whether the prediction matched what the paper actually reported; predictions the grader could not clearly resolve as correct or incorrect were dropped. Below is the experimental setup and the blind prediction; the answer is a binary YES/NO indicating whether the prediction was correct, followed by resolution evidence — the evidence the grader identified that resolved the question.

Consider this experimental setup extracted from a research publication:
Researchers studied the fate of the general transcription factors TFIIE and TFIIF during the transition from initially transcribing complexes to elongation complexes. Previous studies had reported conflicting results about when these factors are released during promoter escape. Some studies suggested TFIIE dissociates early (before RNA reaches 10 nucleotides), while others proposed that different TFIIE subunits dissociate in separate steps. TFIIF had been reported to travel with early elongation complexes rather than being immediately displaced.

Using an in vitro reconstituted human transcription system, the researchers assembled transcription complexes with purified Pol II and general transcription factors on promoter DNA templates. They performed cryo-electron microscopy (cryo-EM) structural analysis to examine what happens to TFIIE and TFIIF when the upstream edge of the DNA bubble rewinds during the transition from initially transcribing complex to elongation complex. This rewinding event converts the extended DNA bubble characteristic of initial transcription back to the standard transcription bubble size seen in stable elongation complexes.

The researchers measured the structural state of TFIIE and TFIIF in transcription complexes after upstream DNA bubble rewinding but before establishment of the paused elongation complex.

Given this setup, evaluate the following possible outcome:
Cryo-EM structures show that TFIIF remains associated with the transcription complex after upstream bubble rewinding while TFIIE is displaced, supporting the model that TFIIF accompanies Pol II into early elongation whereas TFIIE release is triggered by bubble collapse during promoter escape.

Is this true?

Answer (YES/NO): NO